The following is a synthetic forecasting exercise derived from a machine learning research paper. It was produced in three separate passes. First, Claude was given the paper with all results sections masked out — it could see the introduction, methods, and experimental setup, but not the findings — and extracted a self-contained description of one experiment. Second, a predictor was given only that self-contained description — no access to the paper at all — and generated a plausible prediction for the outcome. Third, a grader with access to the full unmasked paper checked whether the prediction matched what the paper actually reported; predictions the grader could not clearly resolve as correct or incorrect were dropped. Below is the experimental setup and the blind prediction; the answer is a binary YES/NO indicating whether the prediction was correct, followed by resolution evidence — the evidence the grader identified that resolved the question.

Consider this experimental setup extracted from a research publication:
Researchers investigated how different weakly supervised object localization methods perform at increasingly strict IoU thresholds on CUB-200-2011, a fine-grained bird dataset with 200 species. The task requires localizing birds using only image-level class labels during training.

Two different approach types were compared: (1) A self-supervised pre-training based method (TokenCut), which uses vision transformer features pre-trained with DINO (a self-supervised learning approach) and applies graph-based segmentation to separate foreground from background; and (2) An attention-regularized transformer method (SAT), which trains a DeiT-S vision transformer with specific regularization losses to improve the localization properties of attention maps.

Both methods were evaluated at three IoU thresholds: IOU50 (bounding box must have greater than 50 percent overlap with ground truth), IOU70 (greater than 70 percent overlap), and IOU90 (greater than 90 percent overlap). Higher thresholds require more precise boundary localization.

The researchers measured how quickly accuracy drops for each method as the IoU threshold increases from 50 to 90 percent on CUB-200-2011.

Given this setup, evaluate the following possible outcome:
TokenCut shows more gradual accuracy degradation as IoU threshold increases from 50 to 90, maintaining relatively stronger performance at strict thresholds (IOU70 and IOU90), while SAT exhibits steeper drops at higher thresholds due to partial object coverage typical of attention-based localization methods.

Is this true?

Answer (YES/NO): YES